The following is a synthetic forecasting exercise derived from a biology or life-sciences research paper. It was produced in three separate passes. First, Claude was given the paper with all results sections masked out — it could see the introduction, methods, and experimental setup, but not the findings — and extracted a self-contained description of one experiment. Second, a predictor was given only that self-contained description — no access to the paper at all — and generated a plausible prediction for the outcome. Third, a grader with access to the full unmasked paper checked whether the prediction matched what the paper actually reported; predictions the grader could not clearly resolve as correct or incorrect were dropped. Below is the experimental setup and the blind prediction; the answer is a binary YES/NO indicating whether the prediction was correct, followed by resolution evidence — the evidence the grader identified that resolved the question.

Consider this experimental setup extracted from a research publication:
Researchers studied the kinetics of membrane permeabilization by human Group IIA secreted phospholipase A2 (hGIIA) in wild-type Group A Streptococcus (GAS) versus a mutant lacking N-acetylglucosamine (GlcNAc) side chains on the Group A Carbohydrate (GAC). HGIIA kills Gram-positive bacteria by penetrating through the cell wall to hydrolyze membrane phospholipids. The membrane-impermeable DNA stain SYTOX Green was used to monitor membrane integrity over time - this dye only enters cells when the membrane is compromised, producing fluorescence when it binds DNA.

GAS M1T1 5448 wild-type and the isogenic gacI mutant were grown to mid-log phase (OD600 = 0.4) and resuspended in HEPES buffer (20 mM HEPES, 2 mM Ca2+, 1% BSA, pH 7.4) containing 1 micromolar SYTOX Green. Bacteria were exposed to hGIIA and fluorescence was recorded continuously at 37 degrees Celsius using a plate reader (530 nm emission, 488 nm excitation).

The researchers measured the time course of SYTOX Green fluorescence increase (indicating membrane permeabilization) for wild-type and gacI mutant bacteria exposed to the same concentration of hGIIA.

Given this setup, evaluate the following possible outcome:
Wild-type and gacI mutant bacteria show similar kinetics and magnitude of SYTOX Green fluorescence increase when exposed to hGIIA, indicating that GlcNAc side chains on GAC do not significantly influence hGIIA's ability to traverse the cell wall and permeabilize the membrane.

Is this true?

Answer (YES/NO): NO